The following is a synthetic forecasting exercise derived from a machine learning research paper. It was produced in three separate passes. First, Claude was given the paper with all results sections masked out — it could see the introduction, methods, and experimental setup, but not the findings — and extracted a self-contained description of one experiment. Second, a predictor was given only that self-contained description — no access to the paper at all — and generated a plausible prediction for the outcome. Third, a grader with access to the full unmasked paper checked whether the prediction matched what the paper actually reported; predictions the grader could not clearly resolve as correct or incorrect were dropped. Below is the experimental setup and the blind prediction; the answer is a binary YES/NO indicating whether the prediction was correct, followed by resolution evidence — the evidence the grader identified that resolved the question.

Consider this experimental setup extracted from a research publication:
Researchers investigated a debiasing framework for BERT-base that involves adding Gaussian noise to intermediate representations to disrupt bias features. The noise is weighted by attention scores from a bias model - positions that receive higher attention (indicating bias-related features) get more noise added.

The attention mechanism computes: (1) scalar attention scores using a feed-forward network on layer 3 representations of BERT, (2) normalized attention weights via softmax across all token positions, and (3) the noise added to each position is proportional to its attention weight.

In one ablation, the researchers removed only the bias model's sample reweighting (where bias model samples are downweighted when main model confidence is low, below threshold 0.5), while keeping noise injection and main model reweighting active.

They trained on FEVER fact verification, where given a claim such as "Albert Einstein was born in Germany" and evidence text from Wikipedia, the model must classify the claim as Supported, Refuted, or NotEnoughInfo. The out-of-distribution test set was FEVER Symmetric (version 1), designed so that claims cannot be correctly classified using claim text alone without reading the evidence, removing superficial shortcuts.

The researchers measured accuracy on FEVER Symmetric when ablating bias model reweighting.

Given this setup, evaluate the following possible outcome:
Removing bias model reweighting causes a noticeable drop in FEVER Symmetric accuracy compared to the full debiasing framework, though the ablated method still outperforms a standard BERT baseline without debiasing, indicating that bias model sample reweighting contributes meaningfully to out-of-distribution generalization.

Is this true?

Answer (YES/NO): YES